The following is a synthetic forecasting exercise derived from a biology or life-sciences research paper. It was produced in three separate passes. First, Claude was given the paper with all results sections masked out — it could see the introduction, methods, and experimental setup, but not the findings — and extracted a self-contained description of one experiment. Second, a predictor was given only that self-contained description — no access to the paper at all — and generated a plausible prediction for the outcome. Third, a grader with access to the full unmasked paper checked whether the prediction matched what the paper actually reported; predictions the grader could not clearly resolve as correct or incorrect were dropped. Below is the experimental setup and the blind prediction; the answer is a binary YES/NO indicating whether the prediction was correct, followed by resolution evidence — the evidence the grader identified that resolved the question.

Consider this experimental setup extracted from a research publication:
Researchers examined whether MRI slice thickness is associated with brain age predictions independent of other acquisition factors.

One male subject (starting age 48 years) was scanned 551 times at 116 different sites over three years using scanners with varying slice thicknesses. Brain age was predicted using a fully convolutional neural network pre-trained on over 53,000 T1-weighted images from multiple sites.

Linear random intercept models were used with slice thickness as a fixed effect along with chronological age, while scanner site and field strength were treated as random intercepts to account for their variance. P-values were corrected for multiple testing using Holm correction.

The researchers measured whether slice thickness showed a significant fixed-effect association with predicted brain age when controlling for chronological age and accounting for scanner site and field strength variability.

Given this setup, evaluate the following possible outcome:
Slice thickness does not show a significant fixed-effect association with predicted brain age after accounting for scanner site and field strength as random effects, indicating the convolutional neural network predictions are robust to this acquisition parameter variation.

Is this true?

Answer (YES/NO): YES